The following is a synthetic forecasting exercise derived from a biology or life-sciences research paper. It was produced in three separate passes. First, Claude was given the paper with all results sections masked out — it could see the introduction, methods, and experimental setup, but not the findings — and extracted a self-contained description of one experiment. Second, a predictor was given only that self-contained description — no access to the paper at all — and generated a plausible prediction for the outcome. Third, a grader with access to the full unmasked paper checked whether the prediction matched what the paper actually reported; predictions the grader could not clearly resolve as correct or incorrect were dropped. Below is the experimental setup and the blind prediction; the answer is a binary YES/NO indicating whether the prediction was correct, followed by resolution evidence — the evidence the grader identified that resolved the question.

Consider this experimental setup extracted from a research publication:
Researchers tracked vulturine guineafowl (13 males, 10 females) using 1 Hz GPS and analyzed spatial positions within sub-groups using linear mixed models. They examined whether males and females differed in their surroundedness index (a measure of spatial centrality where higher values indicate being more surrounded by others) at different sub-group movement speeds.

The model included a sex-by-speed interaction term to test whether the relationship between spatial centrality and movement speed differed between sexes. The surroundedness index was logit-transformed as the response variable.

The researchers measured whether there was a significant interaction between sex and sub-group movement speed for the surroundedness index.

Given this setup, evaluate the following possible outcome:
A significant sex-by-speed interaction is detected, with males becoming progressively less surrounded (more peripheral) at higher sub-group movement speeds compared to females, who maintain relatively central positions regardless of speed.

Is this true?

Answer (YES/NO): NO